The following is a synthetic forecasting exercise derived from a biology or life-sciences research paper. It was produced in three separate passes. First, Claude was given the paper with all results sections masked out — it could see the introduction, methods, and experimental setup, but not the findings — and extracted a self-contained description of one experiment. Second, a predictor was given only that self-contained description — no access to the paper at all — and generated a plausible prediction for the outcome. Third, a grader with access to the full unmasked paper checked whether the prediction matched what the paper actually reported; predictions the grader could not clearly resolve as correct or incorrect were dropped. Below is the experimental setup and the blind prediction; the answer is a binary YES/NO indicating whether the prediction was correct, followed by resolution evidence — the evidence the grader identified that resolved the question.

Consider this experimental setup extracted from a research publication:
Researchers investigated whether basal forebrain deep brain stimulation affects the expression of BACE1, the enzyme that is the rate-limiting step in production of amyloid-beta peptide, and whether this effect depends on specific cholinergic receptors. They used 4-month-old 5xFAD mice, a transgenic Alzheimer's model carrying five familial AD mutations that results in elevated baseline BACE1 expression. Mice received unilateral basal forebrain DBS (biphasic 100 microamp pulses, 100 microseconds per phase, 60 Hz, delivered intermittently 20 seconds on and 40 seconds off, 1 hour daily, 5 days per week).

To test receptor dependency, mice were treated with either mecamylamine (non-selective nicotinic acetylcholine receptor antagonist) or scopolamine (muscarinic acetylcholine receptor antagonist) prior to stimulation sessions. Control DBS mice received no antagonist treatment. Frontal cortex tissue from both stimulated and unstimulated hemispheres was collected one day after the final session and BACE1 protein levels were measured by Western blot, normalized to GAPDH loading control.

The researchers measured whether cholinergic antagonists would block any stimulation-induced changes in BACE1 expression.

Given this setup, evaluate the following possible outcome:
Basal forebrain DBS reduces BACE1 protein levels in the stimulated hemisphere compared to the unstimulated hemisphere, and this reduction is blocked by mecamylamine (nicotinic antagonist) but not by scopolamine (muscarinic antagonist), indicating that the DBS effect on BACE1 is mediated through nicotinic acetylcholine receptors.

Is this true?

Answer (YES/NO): NO